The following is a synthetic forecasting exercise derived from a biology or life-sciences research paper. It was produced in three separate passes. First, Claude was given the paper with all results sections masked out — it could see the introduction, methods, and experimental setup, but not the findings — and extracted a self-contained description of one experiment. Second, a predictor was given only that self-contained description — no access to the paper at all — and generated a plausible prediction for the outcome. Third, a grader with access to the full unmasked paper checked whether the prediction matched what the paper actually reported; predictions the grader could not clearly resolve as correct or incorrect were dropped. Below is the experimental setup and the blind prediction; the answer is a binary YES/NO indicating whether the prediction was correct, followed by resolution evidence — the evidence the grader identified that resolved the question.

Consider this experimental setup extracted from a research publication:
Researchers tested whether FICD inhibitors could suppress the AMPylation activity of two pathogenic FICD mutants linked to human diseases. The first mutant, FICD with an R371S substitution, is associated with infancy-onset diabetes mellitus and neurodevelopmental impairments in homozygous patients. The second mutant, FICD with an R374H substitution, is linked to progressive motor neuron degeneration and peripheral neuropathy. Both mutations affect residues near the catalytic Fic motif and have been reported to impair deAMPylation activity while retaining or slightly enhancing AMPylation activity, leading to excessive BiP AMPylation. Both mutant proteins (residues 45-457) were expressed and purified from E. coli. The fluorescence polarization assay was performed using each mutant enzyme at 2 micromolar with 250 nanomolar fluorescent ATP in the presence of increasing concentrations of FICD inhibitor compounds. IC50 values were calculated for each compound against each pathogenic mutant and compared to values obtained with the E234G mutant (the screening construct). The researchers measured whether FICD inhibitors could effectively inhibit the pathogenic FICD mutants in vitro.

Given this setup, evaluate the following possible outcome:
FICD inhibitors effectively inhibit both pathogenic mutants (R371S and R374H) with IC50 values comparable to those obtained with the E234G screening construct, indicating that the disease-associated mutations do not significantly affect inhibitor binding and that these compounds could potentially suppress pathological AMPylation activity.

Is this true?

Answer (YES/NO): NO